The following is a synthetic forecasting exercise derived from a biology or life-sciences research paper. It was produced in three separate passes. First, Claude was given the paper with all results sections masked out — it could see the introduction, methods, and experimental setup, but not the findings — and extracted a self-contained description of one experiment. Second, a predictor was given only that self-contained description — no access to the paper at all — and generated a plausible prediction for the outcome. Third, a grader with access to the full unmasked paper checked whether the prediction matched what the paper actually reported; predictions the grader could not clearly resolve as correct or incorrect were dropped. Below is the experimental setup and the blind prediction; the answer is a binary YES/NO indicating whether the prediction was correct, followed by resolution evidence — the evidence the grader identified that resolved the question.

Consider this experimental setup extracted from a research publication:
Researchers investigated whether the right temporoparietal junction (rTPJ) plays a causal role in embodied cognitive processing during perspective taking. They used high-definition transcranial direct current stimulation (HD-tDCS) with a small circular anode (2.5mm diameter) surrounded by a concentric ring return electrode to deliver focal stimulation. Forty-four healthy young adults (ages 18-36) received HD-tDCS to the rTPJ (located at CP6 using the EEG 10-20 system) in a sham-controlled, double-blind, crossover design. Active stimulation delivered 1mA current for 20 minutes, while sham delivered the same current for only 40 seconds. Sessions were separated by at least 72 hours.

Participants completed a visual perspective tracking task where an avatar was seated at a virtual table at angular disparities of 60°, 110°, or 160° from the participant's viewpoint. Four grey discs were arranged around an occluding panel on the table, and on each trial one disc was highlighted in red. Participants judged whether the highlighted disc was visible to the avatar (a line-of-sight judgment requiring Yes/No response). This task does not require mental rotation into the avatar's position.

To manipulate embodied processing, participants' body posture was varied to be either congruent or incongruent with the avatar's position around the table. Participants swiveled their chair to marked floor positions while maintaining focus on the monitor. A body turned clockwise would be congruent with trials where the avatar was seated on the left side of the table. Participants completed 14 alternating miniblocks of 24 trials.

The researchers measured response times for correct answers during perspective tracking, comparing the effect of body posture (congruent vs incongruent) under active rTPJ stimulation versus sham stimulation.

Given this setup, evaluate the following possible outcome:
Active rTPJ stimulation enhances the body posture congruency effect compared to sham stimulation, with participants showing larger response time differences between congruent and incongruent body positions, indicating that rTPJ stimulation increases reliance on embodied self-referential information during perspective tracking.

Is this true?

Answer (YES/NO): NO